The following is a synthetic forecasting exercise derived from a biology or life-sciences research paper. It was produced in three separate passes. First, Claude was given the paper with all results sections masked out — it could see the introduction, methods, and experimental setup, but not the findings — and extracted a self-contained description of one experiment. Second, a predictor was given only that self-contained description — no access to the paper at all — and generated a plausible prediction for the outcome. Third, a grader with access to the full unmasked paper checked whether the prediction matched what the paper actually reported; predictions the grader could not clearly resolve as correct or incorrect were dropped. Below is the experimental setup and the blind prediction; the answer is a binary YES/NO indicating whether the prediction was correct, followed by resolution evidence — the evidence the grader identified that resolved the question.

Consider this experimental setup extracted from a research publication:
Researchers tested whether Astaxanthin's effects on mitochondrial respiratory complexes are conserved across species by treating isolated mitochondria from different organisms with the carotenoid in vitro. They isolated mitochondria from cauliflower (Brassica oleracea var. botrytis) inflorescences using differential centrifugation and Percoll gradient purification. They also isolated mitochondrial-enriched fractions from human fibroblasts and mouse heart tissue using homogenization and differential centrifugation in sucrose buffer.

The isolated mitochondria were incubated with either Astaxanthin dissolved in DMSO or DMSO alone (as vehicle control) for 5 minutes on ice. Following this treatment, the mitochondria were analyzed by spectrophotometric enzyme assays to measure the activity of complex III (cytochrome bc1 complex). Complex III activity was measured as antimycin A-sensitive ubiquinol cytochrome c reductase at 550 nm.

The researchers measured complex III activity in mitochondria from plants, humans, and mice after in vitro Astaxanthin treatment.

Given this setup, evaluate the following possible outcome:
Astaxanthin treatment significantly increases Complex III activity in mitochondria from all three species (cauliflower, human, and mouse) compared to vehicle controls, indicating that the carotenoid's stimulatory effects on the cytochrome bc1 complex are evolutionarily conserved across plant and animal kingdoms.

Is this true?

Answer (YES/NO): NO